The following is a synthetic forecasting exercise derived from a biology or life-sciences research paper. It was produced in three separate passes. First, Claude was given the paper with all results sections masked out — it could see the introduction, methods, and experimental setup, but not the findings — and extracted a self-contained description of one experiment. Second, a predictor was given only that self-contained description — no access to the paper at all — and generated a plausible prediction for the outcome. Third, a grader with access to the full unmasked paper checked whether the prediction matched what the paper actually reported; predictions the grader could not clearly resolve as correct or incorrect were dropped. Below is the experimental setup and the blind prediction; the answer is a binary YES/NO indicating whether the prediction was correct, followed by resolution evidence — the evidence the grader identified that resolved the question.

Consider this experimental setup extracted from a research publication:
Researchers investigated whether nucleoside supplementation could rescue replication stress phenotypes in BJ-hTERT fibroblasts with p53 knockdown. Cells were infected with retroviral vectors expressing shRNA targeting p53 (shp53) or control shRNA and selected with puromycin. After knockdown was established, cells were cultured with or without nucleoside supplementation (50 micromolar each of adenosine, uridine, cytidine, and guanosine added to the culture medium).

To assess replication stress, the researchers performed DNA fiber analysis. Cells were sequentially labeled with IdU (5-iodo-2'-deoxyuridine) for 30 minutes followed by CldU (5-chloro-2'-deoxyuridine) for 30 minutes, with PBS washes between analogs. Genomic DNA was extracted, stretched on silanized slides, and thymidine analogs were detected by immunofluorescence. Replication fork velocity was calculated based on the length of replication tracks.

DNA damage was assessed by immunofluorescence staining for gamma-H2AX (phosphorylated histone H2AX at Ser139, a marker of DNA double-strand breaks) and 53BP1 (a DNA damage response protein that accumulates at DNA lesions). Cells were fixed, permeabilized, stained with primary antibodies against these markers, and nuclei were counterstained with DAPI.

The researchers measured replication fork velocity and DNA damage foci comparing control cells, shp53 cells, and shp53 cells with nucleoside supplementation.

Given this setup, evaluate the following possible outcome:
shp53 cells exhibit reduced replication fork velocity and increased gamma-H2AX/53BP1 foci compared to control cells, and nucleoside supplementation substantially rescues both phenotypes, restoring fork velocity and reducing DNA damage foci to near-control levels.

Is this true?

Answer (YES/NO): YES